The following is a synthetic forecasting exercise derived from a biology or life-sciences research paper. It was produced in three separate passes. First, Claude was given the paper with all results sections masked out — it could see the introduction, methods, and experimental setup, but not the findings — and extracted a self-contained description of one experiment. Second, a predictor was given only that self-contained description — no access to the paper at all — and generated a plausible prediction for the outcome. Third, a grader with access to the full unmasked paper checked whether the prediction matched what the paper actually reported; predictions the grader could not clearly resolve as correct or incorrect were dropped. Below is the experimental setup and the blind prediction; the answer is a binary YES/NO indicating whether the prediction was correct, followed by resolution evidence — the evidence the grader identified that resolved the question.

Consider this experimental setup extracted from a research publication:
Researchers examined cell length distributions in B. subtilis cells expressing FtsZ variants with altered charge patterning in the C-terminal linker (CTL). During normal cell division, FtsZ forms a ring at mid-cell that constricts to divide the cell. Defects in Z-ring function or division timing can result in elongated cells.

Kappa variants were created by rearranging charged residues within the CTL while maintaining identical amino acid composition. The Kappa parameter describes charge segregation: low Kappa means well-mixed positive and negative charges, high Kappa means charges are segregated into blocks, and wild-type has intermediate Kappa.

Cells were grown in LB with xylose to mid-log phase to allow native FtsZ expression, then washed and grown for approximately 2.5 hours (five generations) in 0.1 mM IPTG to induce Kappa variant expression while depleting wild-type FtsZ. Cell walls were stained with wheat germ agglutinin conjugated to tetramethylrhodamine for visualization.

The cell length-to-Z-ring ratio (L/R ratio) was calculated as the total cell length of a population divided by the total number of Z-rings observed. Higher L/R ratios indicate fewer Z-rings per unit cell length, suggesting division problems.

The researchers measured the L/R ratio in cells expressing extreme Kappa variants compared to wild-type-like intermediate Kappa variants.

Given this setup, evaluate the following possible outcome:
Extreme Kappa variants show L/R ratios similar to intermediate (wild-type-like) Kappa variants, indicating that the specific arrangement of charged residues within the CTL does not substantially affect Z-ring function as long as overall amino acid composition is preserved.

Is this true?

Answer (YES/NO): NO